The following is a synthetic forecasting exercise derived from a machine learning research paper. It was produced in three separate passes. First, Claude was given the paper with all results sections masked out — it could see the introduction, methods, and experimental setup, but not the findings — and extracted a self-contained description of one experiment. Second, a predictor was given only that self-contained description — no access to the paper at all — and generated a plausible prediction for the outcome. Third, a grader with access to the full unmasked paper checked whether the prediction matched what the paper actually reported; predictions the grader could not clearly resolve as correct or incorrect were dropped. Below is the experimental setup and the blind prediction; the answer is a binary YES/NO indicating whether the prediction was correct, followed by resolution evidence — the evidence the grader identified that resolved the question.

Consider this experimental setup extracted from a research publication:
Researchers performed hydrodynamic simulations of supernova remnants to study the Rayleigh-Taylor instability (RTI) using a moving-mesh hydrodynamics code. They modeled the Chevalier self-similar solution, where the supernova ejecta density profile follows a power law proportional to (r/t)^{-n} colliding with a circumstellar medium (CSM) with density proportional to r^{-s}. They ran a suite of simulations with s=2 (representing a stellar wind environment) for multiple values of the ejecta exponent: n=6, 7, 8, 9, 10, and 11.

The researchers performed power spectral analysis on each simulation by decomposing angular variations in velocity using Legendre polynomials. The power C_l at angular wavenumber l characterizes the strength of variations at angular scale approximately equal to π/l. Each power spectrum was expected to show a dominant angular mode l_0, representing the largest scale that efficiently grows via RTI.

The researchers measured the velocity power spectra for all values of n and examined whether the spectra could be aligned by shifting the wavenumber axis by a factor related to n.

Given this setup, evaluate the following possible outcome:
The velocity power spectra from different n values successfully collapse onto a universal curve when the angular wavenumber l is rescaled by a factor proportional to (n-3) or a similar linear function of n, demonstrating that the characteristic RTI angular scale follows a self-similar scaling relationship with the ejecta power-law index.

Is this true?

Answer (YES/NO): NO